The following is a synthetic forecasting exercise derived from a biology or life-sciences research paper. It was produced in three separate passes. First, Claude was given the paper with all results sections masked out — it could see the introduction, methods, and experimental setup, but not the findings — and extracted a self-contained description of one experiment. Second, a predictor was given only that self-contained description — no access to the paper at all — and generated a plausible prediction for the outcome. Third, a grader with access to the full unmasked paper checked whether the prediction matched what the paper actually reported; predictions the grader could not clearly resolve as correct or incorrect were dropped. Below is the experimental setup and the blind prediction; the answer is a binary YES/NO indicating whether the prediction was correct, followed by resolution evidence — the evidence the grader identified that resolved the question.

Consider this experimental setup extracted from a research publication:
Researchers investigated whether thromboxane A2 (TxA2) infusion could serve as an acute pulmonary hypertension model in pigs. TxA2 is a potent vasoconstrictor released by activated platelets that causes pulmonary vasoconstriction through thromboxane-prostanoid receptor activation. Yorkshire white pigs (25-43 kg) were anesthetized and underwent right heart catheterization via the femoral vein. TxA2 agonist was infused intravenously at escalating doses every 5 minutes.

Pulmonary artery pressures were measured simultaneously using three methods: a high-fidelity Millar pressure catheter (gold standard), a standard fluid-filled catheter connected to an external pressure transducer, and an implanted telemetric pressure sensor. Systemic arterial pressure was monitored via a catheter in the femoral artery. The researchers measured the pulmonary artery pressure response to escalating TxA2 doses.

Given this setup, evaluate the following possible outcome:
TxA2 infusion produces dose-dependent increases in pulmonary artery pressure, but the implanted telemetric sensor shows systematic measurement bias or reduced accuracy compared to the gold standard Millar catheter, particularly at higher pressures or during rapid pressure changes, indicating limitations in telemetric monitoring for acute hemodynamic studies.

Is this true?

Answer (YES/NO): NO